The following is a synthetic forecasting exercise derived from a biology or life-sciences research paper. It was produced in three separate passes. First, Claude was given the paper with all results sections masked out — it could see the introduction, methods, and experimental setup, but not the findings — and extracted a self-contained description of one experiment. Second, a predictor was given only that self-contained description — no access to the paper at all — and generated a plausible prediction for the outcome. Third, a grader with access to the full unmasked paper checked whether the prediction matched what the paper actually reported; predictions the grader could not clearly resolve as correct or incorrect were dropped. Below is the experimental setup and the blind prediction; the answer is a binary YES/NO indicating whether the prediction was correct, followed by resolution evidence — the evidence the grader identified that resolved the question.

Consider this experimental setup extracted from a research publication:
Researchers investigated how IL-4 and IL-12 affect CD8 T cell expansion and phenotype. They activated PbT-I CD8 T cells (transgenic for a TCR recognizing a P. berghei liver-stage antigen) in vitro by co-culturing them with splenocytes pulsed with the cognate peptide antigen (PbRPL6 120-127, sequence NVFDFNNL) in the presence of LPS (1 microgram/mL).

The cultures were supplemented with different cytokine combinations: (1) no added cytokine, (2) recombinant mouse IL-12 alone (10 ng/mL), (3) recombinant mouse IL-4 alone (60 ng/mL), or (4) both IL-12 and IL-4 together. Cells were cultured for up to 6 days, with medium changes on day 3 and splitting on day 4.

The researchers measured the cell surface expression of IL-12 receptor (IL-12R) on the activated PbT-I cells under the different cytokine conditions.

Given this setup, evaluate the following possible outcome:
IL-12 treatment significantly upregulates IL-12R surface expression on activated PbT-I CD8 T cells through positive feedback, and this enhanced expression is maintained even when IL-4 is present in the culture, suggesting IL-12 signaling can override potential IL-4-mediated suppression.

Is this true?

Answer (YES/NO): NO